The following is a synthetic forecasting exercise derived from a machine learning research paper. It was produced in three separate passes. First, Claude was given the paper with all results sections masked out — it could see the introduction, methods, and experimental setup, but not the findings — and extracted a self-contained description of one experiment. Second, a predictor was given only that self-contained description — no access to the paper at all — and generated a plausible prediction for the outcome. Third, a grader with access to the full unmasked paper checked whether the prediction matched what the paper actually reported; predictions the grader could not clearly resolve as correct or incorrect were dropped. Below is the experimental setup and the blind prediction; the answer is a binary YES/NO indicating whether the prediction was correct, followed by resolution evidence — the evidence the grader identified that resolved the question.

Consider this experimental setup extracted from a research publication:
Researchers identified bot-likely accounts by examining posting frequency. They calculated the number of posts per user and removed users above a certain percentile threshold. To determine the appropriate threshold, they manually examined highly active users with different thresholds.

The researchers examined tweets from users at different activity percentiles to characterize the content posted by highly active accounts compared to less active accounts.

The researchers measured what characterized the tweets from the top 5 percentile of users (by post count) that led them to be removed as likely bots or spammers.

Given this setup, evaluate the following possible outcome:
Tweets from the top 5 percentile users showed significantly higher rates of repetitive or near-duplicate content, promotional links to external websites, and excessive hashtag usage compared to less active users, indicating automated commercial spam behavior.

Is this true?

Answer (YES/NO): NO